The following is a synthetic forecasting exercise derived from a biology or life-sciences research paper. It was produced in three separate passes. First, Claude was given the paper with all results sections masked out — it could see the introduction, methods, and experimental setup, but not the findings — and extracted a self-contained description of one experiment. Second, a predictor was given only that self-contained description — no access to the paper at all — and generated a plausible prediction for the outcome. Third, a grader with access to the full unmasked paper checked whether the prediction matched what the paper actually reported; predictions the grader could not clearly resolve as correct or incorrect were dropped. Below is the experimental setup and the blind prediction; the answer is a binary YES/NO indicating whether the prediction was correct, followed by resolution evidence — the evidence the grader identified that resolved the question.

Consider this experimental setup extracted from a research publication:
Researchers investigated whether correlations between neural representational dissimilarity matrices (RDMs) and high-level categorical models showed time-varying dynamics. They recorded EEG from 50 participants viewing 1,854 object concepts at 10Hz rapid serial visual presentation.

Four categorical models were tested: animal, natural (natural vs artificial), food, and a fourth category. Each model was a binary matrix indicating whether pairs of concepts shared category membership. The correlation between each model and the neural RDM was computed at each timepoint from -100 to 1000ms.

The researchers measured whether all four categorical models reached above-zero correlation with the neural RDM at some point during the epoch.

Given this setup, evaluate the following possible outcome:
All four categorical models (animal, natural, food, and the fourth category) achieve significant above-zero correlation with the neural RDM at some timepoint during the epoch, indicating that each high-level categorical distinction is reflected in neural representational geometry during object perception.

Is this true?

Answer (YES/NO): YES